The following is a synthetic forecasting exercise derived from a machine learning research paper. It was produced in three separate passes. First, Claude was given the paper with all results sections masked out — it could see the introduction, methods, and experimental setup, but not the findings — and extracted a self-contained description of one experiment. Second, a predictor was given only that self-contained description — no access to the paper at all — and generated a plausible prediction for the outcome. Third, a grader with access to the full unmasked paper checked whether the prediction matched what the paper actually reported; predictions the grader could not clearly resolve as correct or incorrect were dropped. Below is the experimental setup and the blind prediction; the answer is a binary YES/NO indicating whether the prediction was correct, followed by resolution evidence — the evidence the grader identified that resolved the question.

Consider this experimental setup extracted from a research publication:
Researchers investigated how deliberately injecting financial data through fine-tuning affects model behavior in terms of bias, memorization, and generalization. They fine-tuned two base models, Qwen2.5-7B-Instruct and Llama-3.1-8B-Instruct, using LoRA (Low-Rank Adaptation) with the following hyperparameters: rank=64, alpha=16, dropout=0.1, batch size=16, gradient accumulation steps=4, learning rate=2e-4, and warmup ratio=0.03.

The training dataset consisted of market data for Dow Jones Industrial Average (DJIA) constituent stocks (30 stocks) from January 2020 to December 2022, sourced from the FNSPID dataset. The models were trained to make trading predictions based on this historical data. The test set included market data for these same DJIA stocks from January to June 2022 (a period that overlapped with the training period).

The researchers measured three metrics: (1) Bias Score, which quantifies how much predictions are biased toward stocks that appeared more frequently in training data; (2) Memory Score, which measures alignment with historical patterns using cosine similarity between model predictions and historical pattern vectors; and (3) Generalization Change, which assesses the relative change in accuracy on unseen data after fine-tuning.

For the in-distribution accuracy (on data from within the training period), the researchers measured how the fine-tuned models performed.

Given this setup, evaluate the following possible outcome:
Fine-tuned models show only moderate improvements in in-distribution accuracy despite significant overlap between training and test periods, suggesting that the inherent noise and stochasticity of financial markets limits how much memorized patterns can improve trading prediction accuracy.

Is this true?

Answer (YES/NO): NO